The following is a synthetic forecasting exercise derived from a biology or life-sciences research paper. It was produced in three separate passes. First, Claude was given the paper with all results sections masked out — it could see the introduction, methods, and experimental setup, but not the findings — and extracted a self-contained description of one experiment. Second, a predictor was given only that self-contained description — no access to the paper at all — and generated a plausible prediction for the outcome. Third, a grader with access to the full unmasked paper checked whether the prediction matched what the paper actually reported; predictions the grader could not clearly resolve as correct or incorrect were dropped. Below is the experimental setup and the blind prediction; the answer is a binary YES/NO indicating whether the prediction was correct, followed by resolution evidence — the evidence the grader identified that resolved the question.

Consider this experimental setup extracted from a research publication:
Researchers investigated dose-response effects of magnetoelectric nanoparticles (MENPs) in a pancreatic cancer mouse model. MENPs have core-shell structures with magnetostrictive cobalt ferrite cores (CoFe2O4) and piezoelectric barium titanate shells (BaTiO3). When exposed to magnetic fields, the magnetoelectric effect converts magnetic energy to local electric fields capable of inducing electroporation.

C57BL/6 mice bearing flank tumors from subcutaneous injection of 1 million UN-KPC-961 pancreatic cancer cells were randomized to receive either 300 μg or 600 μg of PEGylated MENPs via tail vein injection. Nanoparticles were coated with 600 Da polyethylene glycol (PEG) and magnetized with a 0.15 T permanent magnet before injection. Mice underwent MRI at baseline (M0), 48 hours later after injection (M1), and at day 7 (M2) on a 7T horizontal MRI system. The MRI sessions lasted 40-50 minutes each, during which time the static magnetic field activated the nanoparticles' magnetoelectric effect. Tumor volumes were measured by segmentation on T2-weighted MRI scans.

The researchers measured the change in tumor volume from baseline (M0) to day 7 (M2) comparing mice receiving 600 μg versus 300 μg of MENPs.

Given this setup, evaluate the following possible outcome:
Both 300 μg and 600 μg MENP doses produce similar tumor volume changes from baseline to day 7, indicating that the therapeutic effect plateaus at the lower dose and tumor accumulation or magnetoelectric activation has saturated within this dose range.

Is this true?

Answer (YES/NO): YES